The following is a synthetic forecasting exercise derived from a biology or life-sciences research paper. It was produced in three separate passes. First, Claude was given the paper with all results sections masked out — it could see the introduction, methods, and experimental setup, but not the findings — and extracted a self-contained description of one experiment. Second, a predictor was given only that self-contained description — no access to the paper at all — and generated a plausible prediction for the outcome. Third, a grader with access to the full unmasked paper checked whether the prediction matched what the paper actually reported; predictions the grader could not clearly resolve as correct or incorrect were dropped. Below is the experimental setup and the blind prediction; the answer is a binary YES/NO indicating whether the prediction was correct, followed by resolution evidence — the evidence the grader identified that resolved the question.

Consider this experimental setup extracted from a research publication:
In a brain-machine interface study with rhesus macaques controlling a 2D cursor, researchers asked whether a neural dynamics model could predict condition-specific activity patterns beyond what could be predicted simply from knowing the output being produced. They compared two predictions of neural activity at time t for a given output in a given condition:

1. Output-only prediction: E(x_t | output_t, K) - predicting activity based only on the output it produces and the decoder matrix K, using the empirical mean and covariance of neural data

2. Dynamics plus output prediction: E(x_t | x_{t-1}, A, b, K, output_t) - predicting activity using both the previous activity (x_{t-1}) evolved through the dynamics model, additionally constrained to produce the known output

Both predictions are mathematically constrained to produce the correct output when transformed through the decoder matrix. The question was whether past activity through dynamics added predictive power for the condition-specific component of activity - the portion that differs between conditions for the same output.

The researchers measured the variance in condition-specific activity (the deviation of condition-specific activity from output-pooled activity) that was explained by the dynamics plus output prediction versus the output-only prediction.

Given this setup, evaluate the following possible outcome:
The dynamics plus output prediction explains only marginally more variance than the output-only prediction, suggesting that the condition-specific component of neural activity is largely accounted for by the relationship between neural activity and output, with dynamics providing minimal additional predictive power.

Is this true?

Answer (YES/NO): NO